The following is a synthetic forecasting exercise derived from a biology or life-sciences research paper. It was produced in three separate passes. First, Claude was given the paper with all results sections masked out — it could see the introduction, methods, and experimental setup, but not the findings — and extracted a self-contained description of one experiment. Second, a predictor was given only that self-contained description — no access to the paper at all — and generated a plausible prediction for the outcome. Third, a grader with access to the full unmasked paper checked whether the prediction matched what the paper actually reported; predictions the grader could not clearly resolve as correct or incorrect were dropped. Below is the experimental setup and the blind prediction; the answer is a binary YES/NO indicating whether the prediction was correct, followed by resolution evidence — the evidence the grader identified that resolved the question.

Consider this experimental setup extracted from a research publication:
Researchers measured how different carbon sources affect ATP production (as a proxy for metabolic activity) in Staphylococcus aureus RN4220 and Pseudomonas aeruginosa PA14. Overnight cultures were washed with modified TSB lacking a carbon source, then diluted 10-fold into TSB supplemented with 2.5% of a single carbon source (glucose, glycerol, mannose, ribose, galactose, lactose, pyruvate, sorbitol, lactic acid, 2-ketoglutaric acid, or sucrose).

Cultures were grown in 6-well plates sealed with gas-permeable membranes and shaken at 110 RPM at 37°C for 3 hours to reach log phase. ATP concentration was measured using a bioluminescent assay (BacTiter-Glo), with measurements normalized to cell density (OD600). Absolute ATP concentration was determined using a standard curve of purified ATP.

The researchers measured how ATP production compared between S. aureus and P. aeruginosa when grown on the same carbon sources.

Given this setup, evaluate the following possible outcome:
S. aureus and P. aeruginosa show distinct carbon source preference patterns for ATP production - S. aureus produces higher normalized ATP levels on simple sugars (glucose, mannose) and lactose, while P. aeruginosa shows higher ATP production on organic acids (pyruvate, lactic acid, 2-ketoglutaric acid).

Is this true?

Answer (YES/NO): NO